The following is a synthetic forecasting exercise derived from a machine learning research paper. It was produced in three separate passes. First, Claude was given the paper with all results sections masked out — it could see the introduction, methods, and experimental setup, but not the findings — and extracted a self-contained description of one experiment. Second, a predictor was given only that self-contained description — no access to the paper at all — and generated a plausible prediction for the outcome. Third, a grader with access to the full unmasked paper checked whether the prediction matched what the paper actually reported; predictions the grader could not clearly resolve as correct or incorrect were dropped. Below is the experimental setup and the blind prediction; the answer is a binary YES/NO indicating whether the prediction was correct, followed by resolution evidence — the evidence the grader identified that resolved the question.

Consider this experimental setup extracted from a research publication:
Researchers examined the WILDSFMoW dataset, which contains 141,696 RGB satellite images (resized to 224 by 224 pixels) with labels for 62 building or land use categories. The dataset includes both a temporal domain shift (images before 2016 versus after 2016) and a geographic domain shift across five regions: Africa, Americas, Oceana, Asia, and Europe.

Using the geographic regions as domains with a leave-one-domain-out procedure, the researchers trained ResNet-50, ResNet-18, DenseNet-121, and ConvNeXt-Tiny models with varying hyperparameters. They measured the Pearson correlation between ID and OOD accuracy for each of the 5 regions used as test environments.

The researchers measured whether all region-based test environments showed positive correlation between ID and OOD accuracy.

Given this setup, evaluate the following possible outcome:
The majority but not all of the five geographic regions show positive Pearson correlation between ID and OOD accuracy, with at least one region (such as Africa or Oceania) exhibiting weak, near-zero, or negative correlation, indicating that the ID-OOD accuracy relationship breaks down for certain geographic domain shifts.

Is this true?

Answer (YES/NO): NO